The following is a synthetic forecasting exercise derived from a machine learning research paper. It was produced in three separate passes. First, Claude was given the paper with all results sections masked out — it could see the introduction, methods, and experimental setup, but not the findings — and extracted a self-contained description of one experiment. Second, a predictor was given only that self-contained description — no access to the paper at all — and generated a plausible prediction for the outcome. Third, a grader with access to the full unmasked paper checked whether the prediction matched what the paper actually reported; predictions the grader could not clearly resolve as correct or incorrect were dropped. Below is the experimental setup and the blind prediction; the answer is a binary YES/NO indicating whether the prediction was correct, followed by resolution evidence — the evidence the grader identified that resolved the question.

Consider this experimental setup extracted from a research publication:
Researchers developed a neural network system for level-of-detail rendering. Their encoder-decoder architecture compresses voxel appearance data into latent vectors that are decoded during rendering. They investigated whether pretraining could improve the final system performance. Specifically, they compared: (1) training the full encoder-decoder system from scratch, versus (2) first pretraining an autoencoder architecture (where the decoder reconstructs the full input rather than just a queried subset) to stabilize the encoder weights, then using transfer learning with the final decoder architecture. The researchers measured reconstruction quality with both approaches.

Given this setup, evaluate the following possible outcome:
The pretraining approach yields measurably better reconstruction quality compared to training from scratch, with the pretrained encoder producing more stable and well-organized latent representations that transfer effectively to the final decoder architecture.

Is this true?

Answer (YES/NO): NO